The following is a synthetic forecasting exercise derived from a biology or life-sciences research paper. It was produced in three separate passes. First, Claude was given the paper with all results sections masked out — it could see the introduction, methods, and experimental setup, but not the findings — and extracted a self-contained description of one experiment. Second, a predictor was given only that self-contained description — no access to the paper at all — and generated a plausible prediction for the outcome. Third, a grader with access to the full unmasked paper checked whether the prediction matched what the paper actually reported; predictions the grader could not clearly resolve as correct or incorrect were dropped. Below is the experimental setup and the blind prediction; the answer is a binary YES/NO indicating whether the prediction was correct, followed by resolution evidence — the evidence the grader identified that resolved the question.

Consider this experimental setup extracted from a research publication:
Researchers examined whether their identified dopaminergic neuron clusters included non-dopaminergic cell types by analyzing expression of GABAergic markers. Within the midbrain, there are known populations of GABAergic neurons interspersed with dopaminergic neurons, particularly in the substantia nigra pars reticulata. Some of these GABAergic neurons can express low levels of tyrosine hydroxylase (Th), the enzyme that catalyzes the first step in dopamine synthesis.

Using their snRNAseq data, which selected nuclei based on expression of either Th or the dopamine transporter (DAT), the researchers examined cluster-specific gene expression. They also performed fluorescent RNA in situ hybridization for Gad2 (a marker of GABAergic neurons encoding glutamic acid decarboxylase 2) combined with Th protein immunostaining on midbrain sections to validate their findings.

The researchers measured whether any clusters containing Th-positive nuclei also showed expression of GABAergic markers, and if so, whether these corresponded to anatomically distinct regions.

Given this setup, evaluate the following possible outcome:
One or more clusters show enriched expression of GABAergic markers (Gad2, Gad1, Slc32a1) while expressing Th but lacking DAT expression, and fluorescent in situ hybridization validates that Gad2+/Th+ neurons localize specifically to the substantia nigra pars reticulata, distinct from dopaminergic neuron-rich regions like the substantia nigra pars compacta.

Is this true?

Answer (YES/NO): NO